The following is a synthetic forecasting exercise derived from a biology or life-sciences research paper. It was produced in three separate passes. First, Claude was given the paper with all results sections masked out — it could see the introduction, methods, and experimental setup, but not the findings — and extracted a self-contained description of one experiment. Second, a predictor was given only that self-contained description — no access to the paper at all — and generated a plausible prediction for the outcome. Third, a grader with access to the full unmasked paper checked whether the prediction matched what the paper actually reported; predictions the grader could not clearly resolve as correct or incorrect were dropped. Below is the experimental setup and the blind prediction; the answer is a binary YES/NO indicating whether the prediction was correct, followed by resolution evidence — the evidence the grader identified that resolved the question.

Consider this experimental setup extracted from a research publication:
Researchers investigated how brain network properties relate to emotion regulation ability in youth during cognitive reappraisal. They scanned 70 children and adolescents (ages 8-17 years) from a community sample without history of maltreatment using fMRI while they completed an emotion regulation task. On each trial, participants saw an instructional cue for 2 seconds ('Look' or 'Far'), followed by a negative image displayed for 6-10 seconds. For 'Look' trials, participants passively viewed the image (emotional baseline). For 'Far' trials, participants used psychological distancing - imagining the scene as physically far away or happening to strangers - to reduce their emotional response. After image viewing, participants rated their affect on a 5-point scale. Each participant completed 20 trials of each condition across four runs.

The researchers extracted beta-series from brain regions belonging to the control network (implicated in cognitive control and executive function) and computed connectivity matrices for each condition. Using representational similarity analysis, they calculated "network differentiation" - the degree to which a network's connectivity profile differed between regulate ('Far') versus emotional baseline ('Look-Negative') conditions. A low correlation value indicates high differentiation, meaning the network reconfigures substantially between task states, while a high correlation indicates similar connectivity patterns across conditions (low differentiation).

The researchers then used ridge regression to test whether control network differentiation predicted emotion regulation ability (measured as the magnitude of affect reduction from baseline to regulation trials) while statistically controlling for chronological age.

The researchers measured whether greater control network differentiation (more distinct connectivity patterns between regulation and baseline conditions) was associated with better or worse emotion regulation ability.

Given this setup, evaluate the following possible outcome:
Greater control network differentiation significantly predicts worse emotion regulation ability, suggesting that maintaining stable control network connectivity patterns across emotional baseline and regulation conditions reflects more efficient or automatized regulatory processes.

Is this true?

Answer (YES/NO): NO